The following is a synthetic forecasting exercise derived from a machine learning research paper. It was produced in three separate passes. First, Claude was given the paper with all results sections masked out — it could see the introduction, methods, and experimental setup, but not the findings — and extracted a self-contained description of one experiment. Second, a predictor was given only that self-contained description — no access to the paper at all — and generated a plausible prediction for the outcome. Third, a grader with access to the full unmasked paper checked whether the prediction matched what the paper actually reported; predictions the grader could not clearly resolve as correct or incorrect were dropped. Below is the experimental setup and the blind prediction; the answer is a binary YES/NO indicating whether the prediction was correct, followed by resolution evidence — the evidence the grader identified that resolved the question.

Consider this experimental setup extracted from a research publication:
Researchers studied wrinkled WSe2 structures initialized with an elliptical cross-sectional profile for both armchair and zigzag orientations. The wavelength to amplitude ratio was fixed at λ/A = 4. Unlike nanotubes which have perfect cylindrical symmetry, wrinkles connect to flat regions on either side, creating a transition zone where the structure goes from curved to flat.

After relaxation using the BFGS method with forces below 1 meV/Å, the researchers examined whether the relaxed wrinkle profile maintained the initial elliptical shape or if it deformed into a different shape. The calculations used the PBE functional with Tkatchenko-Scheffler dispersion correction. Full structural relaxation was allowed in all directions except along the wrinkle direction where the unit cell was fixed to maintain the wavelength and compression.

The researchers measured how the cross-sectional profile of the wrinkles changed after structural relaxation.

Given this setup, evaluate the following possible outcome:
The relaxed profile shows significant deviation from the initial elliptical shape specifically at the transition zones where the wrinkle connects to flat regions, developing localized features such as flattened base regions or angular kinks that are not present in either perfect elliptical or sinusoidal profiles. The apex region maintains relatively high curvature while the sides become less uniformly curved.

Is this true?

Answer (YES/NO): NO